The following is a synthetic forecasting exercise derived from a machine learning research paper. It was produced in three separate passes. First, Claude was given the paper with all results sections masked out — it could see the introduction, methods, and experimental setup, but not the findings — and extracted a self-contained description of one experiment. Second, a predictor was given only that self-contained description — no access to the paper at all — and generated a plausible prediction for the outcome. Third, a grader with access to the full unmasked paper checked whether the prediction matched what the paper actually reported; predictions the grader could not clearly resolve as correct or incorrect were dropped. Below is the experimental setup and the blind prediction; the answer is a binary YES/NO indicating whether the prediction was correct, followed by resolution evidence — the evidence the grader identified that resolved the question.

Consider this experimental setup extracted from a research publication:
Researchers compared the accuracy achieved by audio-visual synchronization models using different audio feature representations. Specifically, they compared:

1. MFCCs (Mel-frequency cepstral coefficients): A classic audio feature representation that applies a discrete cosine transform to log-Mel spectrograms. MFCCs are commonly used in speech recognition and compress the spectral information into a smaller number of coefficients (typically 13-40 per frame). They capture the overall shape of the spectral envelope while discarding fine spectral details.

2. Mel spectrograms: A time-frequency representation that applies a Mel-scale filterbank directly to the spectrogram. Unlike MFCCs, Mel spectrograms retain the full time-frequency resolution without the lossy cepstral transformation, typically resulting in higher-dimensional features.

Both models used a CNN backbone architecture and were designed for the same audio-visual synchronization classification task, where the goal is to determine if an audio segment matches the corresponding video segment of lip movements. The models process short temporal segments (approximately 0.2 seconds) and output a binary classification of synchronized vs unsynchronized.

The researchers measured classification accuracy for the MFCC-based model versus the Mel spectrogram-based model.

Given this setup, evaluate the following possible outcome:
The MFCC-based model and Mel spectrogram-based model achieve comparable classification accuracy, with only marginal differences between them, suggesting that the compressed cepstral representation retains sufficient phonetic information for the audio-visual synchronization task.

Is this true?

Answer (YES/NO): NO